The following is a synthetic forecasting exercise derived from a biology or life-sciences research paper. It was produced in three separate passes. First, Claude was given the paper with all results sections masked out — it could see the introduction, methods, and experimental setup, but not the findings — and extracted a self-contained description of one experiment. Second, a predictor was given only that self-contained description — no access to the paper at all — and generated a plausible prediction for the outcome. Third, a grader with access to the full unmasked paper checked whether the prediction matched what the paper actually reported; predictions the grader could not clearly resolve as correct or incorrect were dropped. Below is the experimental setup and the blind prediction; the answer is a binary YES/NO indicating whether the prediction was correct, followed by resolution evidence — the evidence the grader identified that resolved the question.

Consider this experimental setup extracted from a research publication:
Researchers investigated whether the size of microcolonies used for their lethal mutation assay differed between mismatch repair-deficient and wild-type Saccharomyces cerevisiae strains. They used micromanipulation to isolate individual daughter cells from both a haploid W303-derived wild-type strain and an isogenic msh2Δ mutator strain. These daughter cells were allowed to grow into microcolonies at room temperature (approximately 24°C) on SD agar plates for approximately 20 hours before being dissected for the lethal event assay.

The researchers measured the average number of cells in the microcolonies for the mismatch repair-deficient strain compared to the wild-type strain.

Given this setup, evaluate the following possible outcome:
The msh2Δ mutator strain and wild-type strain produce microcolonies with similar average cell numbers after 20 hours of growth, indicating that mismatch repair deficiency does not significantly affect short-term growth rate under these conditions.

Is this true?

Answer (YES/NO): YES